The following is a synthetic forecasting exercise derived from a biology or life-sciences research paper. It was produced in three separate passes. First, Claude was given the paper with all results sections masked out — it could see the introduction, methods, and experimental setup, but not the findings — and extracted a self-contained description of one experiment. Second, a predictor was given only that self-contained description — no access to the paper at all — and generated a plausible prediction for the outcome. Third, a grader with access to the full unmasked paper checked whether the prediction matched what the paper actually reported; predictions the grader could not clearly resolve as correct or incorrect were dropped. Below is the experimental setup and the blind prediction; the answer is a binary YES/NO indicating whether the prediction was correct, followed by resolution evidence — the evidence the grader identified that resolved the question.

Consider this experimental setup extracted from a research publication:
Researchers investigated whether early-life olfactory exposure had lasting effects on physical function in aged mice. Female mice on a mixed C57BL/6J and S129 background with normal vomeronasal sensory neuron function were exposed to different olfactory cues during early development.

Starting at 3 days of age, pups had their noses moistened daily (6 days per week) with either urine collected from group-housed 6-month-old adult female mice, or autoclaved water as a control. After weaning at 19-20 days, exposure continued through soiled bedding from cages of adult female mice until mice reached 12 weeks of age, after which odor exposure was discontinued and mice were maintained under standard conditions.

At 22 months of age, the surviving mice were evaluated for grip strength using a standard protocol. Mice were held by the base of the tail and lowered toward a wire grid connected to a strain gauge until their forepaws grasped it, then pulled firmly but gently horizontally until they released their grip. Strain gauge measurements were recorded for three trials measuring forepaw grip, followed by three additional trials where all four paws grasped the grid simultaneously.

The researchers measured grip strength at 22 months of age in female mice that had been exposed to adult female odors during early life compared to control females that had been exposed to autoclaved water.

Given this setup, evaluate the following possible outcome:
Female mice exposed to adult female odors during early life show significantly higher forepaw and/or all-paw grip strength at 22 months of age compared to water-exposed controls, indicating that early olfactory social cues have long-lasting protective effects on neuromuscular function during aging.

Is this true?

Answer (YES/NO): NO